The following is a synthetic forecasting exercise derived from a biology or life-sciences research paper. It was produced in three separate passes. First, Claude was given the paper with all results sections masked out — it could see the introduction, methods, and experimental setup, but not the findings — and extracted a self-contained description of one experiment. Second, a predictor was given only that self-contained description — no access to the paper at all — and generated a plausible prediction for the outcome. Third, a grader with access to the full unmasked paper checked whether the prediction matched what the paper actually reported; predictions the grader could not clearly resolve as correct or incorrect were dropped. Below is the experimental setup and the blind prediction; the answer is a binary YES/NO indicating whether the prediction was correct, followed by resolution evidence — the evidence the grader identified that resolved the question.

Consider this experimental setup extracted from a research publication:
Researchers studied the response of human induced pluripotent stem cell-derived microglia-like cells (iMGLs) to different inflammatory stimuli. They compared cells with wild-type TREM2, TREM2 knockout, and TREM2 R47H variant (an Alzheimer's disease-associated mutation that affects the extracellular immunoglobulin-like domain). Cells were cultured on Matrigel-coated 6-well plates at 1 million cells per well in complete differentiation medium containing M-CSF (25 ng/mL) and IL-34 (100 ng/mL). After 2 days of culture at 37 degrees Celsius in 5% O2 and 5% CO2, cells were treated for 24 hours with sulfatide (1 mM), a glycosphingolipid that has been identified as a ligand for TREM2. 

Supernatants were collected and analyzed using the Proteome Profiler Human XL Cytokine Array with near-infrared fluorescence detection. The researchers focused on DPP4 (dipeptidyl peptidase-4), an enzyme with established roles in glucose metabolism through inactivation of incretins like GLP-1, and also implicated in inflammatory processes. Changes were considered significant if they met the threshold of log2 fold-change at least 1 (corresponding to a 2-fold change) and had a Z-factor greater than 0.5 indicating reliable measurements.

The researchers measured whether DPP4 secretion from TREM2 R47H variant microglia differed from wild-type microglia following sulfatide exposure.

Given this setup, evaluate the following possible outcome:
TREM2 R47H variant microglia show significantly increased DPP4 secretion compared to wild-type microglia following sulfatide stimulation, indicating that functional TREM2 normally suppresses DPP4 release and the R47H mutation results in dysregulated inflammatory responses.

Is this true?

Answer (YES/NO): NO